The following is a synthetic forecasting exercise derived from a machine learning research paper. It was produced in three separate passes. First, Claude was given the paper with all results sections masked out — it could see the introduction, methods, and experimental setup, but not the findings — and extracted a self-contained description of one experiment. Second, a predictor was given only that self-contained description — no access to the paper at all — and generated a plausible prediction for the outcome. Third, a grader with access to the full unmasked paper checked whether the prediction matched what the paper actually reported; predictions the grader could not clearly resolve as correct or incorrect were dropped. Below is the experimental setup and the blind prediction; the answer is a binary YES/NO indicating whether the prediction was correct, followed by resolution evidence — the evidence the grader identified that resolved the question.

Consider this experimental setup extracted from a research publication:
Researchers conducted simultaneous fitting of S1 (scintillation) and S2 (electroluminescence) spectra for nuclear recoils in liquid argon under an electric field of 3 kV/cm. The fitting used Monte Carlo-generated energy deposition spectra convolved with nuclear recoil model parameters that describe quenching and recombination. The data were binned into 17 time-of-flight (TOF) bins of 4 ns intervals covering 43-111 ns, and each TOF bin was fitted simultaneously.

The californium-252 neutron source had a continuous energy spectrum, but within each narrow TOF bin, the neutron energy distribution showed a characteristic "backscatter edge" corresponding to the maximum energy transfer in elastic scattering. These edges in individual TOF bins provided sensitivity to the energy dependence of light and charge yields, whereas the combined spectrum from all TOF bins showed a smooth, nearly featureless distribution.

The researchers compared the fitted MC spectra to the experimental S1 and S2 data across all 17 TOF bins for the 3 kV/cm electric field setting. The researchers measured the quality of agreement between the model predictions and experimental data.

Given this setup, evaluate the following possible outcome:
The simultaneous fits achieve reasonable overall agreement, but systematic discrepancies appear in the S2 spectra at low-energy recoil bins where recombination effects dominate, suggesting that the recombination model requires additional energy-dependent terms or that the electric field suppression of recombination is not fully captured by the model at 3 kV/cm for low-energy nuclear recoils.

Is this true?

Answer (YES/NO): NO